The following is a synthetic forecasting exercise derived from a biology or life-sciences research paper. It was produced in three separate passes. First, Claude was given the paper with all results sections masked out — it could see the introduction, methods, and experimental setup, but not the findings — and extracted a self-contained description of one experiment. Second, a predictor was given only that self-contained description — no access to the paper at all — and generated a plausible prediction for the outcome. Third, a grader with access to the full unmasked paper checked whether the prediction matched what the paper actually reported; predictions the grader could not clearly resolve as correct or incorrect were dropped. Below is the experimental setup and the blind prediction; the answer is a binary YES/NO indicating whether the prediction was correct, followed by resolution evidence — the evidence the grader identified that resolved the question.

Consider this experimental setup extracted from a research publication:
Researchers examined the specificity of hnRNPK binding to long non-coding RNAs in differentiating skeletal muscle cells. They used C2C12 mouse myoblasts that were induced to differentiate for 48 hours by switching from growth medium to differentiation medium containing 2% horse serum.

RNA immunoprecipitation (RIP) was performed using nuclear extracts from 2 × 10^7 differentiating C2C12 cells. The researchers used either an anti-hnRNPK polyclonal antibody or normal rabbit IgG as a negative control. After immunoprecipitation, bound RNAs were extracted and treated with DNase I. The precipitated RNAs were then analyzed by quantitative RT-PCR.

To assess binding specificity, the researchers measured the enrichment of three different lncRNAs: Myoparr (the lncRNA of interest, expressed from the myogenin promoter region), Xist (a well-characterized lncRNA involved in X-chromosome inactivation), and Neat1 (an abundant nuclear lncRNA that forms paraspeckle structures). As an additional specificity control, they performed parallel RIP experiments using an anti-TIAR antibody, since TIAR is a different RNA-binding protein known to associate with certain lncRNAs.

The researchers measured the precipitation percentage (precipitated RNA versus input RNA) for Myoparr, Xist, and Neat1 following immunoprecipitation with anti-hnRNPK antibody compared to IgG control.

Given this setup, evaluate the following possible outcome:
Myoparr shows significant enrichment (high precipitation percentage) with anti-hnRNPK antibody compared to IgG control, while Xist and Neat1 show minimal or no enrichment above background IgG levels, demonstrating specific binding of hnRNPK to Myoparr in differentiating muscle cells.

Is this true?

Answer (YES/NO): NO